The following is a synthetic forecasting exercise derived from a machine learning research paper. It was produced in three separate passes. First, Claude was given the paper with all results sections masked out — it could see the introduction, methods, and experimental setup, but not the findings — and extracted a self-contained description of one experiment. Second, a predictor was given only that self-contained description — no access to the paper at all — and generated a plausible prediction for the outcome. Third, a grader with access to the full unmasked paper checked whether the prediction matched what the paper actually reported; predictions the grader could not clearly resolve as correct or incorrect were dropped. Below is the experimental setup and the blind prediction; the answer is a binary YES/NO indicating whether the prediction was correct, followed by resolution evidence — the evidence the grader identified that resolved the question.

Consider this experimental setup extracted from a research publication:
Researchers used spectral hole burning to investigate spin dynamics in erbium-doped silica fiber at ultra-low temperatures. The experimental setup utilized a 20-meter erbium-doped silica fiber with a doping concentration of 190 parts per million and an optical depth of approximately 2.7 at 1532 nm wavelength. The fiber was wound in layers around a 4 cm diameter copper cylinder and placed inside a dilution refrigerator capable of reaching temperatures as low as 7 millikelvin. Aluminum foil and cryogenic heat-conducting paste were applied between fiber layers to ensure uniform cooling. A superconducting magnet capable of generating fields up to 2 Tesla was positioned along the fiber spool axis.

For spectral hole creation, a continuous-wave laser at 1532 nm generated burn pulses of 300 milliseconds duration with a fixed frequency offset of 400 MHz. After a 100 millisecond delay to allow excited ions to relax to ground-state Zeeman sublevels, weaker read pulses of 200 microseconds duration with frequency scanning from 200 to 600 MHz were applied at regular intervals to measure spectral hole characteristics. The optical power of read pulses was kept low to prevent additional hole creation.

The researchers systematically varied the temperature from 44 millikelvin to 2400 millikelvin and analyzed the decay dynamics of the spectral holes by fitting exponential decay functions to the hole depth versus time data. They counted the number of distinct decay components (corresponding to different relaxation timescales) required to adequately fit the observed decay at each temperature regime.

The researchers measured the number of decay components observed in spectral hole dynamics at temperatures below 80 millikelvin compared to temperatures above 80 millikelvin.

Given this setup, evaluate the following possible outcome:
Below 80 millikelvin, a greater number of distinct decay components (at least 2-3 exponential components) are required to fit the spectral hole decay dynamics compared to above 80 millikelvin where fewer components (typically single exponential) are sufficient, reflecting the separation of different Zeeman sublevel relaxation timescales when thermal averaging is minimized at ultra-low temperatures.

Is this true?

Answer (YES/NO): NO